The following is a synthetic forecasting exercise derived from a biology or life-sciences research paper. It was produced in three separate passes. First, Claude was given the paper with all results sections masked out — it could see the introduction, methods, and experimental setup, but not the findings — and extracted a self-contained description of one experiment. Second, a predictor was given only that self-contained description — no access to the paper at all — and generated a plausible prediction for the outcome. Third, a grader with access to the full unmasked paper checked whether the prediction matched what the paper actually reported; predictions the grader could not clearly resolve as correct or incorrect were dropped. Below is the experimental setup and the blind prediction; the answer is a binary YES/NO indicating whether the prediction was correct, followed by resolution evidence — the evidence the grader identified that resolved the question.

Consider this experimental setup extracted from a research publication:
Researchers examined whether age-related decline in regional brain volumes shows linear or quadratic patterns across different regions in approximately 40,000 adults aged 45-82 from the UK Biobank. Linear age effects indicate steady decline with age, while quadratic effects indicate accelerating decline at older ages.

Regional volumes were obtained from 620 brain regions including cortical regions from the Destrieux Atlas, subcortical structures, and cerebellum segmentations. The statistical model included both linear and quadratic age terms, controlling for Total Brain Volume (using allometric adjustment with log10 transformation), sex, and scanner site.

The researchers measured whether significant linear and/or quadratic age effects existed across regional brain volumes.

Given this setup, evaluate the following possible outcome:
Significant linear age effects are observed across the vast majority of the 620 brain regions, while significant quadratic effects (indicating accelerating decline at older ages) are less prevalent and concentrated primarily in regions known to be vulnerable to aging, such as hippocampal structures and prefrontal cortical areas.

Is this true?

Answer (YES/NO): NO